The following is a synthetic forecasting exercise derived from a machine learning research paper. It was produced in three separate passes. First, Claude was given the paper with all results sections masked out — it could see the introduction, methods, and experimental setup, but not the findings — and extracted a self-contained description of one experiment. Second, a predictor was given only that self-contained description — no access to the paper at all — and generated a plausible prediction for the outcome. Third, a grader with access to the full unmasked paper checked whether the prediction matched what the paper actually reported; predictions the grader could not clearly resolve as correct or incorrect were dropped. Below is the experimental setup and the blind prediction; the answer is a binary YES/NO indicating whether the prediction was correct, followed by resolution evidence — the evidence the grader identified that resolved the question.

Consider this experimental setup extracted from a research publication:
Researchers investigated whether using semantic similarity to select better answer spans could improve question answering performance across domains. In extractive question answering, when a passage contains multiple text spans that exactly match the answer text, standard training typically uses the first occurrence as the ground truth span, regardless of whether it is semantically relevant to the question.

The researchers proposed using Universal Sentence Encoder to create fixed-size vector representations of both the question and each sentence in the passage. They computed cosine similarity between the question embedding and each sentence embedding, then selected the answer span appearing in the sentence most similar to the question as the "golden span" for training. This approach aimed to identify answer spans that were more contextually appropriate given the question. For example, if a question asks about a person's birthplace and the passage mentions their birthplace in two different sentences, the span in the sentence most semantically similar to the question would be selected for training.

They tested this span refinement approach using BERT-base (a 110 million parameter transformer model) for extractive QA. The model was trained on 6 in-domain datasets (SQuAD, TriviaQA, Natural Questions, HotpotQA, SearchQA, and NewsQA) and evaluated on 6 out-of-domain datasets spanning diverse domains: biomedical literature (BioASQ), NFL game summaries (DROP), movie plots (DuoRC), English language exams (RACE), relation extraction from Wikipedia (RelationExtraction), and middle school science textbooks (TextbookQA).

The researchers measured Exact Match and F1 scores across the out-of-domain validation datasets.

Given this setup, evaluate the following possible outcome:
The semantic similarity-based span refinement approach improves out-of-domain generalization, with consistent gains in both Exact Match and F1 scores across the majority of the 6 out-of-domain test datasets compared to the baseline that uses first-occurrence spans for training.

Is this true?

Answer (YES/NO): NO